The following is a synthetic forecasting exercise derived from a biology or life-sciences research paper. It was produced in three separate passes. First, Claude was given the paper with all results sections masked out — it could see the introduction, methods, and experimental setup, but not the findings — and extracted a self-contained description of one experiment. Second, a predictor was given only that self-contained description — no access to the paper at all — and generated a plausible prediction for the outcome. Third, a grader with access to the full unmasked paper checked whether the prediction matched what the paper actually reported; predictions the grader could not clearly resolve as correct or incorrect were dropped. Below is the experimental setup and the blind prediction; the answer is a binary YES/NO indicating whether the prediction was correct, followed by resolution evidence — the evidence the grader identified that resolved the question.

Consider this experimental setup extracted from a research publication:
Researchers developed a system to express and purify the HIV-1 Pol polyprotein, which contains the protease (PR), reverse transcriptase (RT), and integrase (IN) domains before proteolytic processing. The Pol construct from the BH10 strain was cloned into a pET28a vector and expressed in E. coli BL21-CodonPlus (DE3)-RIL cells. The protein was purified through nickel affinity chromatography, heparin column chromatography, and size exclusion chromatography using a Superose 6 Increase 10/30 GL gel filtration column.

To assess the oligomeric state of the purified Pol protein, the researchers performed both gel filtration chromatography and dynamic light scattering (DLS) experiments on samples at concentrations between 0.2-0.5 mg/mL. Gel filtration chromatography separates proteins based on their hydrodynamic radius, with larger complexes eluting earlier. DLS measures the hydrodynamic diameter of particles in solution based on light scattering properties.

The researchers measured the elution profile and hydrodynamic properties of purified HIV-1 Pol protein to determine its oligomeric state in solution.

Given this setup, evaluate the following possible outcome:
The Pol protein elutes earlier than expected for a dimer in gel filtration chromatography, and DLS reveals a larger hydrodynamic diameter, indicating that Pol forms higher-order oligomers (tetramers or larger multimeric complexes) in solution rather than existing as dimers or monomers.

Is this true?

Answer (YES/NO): NO